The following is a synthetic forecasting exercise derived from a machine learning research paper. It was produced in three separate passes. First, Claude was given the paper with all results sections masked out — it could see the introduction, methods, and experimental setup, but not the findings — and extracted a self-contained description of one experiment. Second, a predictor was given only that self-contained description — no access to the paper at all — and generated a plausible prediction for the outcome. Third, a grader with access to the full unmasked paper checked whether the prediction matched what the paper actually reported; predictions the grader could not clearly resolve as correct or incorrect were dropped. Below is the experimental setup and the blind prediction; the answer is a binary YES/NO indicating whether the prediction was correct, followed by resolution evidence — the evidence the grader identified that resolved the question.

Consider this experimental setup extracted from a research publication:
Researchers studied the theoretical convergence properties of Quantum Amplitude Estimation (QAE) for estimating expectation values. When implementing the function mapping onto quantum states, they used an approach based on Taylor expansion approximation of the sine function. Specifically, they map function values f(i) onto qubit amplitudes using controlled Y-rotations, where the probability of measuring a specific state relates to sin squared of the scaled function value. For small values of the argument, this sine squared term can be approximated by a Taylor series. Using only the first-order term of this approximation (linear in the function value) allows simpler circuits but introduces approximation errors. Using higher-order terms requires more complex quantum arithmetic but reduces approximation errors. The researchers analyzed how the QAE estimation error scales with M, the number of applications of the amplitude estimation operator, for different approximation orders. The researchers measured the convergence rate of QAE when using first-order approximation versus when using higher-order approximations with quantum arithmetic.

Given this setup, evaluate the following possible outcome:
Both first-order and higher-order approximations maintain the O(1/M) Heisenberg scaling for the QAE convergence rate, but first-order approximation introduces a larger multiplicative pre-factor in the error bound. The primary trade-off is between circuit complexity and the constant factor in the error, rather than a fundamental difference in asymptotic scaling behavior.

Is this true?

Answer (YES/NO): NO